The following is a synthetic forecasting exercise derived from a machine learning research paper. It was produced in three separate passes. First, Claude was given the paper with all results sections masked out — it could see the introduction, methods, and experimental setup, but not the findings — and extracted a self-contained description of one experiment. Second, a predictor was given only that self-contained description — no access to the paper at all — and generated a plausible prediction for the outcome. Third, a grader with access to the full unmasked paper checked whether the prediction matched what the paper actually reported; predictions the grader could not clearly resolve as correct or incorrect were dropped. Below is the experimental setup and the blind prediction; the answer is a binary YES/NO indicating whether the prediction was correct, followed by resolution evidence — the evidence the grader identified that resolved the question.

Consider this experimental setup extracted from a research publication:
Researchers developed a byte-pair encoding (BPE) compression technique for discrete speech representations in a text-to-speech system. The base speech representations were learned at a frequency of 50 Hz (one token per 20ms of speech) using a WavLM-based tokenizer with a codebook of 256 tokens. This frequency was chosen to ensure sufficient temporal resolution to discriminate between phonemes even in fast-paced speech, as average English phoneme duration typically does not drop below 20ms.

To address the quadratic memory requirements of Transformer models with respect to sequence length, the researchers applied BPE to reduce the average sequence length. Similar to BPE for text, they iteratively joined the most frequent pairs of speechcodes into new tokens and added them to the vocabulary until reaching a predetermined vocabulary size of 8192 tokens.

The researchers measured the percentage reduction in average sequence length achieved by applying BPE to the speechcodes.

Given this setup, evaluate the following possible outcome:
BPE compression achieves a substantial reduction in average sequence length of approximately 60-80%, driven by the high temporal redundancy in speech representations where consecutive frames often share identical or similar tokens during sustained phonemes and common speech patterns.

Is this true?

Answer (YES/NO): NO